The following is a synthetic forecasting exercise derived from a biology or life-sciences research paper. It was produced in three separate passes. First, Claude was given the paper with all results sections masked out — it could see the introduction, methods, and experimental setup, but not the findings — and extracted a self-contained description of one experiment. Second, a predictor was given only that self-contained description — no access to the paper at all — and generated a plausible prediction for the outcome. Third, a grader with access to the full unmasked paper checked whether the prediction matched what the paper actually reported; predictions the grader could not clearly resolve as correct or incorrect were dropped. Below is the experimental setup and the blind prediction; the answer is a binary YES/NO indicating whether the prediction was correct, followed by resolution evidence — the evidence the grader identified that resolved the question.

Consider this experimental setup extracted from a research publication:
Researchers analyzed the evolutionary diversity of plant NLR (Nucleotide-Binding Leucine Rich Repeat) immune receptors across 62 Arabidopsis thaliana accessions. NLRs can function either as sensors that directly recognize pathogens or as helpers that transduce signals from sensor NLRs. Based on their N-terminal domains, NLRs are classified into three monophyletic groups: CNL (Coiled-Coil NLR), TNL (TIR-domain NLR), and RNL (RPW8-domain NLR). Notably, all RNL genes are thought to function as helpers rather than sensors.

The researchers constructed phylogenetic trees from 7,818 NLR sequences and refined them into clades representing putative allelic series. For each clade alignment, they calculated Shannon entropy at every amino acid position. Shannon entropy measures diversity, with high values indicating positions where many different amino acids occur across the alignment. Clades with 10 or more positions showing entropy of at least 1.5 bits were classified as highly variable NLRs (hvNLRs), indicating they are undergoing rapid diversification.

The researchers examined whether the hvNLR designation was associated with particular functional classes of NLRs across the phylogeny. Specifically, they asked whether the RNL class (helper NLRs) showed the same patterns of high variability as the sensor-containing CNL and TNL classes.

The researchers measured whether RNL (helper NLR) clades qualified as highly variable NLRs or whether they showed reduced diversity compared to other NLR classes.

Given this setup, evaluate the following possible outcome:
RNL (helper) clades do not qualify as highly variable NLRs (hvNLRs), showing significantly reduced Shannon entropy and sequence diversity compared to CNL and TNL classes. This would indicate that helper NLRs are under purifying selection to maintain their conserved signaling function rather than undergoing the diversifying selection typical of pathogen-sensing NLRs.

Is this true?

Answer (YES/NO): YES